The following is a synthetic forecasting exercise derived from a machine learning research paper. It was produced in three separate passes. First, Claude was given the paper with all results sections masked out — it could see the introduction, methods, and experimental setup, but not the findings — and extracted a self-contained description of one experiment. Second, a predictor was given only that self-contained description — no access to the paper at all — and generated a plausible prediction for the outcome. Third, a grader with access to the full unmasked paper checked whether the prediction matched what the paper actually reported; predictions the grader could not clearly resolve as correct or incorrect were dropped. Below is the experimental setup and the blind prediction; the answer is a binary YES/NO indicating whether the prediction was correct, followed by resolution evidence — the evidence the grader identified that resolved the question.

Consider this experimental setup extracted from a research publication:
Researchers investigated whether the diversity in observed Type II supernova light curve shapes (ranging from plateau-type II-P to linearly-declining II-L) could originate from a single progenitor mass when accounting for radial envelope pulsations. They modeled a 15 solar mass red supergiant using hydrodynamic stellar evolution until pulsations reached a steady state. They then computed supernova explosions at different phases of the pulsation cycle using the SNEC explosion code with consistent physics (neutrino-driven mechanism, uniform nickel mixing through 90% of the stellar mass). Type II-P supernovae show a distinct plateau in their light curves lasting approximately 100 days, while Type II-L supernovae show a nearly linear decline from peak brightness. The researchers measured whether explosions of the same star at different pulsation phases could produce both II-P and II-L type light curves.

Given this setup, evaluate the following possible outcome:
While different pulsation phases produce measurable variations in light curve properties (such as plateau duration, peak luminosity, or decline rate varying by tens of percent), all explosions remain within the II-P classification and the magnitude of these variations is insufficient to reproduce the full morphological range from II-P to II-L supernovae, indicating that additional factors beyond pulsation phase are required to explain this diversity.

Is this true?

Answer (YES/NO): NO